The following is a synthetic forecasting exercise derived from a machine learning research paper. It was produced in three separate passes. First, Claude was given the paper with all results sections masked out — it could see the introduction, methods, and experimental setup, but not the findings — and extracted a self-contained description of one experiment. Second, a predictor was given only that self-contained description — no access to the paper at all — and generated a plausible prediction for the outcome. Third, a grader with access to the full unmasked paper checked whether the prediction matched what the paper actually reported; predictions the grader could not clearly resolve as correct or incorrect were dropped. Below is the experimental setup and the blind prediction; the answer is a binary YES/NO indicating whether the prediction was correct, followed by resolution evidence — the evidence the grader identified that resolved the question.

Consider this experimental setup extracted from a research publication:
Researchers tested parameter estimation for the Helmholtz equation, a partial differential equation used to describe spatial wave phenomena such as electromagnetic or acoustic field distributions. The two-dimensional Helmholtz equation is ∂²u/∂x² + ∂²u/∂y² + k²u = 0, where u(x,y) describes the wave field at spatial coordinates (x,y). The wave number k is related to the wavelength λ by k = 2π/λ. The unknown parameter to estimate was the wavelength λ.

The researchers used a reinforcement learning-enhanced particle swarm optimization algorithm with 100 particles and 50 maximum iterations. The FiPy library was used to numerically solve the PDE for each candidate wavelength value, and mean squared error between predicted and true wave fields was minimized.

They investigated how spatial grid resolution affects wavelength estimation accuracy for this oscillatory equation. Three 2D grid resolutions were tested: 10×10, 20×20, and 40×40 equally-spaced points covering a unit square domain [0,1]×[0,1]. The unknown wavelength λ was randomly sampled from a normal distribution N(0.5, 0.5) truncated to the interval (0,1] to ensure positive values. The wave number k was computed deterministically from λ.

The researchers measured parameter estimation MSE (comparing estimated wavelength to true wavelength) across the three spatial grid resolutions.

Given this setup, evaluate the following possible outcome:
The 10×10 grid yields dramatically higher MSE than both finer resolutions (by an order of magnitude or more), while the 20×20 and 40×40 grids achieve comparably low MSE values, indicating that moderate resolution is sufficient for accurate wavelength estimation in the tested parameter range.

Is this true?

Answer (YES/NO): NO